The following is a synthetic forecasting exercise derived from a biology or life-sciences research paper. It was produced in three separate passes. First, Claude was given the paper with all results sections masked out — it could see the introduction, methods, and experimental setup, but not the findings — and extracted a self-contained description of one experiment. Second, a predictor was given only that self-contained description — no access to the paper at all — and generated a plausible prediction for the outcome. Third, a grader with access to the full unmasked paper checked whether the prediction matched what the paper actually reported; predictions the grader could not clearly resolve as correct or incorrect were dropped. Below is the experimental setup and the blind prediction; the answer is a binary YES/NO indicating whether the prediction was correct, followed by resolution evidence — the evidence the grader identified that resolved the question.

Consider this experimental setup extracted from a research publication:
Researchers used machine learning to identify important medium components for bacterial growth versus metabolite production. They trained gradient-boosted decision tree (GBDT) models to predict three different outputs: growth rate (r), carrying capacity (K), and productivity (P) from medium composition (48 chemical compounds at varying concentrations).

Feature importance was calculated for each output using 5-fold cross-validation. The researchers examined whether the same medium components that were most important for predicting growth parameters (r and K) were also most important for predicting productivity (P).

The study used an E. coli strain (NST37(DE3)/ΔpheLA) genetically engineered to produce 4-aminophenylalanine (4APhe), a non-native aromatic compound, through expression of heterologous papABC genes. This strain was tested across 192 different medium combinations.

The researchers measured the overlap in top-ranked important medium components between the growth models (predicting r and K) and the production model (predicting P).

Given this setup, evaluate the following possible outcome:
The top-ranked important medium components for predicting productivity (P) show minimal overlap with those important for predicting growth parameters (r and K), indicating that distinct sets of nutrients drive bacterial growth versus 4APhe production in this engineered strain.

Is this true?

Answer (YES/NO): NO